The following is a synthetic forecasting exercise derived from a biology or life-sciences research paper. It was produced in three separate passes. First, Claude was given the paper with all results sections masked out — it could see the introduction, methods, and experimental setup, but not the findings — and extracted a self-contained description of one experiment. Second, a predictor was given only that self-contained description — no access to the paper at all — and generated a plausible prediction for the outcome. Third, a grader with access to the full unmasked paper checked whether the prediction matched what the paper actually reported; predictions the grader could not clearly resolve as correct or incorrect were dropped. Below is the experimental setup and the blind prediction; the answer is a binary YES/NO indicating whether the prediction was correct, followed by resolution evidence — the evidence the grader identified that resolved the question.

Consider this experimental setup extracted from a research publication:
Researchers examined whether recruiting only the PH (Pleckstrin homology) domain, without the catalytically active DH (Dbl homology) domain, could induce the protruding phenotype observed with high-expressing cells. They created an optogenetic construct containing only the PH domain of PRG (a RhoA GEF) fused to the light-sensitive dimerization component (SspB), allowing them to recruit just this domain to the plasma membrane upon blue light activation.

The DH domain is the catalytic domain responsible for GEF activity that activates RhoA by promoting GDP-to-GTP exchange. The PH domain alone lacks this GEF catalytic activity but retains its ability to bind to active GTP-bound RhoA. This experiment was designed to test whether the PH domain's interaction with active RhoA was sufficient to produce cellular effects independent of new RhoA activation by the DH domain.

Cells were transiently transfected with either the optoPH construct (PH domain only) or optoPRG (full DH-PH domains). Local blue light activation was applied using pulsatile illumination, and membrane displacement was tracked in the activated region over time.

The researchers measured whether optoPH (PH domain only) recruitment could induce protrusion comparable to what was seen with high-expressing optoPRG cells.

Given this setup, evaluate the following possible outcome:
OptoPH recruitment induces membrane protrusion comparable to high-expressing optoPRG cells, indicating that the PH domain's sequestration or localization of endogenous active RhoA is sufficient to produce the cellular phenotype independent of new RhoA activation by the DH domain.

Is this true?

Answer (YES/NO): NO